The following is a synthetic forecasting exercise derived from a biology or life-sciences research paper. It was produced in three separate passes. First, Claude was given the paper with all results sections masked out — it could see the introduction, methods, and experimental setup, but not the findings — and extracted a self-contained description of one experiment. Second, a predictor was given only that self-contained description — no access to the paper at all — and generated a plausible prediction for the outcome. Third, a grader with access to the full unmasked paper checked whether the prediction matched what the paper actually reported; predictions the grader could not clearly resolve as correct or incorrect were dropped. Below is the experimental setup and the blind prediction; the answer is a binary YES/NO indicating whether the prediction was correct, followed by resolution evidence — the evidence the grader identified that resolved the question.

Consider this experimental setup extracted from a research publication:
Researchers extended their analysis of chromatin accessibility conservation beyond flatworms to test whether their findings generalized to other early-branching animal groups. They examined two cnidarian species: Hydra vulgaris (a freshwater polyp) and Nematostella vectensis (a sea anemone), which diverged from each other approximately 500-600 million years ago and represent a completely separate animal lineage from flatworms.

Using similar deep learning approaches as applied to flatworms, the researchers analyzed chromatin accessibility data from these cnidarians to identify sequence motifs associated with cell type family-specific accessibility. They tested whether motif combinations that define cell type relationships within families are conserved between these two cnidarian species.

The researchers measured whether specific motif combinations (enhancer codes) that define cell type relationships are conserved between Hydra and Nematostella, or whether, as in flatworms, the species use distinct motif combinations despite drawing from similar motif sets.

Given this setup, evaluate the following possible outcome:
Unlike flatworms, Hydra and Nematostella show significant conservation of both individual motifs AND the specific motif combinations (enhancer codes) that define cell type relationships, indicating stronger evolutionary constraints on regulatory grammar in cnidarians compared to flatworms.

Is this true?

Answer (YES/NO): NO